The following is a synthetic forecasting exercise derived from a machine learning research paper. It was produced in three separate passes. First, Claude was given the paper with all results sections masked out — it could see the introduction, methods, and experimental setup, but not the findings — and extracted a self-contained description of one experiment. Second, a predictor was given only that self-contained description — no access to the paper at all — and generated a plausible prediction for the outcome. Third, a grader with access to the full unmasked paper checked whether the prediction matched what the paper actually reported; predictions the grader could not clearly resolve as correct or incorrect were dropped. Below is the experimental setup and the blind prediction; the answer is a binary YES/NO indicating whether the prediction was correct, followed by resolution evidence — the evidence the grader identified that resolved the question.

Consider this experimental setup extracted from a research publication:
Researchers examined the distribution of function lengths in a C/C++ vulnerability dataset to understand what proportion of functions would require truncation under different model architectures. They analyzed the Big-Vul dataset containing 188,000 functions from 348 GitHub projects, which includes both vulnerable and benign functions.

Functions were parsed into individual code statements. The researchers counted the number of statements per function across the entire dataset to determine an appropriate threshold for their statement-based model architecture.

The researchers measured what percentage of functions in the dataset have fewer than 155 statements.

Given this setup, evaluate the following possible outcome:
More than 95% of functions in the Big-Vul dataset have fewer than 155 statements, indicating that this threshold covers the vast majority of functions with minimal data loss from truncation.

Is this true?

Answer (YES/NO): NO